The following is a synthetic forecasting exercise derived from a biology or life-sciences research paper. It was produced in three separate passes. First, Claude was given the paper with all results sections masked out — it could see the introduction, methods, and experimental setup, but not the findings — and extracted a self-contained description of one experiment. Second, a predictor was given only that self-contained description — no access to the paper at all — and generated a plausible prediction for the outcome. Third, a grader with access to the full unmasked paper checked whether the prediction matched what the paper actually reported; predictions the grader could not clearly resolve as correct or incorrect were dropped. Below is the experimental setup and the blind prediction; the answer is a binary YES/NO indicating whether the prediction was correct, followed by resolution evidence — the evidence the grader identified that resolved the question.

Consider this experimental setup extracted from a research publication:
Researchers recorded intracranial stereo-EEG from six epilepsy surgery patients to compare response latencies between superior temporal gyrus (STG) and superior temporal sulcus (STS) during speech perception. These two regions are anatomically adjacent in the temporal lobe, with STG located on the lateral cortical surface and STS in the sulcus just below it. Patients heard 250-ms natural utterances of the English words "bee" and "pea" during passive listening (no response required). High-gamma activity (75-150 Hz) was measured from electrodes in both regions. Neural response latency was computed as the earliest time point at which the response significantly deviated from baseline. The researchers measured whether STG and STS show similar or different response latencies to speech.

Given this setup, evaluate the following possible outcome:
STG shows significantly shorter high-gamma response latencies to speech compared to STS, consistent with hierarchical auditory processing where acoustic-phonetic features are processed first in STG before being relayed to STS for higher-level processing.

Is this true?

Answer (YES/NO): NO